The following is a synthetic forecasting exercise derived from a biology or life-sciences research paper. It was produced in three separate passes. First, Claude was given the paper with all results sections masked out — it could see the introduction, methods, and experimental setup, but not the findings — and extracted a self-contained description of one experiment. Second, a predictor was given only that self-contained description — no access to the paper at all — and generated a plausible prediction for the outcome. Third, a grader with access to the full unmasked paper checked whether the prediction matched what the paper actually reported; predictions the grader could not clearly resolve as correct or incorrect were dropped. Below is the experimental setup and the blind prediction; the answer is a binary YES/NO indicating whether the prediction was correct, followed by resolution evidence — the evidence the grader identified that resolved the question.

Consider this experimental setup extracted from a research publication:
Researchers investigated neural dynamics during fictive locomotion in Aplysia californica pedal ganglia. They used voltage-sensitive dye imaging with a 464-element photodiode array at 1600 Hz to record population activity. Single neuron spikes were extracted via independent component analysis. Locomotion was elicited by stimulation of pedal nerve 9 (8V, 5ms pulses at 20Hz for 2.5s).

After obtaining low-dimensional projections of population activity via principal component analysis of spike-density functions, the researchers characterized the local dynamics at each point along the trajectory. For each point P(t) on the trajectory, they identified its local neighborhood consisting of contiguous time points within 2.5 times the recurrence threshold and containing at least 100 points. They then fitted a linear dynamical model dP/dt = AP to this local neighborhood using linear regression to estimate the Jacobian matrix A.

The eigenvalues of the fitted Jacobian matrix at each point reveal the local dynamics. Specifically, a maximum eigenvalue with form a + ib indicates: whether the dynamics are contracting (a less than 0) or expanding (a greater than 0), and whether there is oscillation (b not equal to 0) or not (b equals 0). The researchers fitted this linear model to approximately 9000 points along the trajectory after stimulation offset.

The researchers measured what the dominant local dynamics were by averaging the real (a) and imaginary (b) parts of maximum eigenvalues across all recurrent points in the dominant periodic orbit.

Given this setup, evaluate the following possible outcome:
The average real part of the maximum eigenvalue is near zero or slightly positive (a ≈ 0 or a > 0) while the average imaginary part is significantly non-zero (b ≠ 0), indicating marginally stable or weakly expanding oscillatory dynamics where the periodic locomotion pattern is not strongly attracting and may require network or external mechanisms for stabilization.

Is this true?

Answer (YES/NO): NO